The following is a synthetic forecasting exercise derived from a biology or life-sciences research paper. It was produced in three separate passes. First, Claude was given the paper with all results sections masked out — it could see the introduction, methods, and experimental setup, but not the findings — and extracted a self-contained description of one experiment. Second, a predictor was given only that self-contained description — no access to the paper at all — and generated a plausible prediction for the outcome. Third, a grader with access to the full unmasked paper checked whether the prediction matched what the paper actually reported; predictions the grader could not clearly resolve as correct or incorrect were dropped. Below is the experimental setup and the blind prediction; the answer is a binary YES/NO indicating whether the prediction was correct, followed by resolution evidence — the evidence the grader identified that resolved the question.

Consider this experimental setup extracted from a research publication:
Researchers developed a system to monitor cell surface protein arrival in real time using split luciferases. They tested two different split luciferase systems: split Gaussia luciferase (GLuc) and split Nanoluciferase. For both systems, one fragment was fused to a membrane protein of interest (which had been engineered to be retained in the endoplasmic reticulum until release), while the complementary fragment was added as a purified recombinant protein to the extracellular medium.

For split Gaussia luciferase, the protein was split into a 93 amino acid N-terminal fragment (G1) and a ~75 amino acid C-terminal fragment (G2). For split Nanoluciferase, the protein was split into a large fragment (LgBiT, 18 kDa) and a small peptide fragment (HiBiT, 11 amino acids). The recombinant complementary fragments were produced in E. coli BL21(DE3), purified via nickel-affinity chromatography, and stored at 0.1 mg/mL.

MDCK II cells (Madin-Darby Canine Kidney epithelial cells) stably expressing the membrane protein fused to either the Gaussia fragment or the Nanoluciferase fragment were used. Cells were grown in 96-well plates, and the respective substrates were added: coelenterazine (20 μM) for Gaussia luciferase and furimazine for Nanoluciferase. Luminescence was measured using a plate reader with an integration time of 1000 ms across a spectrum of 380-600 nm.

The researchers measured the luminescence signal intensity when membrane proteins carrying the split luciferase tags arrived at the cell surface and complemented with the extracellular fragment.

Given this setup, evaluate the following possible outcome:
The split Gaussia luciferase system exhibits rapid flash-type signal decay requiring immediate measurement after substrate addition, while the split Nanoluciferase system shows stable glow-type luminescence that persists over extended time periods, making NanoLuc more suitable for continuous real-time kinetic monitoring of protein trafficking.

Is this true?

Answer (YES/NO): NO